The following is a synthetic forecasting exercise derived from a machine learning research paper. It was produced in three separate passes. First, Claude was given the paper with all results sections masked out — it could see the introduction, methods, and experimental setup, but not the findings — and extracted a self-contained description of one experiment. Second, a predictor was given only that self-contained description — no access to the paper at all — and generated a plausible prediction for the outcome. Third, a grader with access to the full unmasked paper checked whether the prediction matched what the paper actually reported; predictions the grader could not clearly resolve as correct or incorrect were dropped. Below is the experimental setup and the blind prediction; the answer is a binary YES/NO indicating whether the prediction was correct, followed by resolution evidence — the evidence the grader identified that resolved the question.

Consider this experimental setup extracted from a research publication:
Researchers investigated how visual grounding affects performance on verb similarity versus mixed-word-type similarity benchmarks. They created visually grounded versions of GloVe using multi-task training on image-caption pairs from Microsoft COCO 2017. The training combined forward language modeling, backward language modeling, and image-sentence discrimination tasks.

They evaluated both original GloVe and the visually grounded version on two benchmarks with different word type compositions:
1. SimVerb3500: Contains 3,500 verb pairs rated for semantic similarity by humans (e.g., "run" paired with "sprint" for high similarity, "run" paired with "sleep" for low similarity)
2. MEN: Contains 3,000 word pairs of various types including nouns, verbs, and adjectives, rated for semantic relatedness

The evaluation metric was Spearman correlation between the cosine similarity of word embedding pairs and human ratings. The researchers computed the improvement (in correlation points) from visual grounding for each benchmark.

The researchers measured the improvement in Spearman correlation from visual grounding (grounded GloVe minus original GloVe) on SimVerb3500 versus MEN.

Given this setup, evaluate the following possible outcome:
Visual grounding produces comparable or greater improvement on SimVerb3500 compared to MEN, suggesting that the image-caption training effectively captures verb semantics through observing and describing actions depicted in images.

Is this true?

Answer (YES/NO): YES